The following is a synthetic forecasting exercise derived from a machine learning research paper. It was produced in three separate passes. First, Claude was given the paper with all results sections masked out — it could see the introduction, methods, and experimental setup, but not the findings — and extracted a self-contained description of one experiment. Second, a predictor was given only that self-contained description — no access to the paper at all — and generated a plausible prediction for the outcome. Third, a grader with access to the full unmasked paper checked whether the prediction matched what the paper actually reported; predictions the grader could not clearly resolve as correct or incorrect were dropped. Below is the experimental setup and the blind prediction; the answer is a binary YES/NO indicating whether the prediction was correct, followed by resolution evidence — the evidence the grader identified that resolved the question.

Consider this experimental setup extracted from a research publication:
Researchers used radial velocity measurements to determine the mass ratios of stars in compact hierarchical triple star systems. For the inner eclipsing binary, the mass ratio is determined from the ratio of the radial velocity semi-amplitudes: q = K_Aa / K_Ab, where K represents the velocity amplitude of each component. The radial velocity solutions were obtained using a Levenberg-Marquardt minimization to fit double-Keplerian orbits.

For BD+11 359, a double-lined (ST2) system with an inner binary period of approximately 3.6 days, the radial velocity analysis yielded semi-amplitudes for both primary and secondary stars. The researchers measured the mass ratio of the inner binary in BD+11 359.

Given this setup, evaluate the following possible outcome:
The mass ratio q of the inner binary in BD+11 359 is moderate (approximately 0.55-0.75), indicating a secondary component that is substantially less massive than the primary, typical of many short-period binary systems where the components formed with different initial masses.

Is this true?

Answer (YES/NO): NO